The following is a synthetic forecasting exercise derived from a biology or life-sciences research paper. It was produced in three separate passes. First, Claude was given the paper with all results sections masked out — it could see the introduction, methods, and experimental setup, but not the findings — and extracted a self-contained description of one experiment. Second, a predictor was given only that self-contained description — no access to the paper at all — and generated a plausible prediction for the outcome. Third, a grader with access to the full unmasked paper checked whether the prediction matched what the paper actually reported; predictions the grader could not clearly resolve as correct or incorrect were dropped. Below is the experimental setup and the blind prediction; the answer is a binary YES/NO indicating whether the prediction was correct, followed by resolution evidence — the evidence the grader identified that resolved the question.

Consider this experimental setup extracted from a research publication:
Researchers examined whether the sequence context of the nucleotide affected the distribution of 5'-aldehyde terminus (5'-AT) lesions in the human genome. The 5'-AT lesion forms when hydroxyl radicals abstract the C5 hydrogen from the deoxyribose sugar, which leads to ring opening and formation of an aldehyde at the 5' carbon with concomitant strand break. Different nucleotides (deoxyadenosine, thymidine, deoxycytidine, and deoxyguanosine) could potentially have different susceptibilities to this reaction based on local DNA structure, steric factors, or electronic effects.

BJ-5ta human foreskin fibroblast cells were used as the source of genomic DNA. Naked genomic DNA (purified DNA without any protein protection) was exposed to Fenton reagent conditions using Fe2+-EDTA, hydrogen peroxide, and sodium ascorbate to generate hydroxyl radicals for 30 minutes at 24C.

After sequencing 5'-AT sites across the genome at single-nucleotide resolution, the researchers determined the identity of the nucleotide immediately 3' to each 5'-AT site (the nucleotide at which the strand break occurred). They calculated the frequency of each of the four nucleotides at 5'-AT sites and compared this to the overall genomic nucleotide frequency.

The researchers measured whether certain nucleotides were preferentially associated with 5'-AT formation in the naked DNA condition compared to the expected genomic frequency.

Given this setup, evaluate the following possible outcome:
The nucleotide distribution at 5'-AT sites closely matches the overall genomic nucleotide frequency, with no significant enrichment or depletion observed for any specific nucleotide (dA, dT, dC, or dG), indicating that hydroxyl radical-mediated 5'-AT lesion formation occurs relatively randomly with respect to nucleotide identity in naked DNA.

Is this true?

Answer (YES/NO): NO